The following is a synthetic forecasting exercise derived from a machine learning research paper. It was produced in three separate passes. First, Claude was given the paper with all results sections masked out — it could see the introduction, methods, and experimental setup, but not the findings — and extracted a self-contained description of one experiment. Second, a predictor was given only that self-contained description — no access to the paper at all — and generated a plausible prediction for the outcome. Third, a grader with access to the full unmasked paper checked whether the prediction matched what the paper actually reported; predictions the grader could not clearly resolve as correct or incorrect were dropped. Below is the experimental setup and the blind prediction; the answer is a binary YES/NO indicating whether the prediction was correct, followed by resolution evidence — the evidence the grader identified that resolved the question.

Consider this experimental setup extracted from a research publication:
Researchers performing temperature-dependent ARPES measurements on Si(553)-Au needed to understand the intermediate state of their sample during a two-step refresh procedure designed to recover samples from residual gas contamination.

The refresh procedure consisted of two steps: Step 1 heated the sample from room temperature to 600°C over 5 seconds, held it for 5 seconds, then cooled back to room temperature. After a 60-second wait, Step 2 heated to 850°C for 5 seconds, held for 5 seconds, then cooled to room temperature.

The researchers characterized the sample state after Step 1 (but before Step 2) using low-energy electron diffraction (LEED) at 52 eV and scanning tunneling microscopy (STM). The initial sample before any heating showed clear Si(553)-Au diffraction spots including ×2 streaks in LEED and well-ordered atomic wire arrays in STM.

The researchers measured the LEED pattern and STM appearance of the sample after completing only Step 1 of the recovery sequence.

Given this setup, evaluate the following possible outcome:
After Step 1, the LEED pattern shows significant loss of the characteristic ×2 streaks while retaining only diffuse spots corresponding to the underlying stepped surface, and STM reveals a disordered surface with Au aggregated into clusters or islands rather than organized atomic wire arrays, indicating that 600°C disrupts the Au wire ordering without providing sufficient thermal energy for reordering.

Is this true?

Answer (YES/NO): NO